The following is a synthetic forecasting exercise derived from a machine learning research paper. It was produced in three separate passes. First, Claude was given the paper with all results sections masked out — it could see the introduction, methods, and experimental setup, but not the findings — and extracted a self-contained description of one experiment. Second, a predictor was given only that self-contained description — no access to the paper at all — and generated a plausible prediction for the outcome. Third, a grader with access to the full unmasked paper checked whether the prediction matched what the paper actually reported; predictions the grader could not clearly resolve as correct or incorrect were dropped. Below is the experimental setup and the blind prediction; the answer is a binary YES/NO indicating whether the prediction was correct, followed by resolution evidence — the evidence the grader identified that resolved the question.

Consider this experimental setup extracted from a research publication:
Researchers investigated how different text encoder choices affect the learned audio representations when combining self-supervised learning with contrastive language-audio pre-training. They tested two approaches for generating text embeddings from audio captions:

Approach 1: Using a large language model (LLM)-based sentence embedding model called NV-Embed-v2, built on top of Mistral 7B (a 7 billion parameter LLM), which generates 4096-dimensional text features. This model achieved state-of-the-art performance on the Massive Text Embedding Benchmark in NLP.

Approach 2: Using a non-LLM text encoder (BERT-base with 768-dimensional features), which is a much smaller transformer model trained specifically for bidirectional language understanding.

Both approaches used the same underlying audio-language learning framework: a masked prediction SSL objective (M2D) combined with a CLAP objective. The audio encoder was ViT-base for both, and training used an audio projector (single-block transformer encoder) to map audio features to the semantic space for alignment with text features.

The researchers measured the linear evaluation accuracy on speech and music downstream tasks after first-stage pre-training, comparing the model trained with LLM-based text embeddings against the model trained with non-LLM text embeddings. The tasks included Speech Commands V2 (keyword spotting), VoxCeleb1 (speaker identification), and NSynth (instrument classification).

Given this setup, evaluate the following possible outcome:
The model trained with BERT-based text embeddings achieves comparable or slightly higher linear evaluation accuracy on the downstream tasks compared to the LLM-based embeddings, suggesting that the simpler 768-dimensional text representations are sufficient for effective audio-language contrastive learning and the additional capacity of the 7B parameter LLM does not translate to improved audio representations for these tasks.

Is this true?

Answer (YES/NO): NO